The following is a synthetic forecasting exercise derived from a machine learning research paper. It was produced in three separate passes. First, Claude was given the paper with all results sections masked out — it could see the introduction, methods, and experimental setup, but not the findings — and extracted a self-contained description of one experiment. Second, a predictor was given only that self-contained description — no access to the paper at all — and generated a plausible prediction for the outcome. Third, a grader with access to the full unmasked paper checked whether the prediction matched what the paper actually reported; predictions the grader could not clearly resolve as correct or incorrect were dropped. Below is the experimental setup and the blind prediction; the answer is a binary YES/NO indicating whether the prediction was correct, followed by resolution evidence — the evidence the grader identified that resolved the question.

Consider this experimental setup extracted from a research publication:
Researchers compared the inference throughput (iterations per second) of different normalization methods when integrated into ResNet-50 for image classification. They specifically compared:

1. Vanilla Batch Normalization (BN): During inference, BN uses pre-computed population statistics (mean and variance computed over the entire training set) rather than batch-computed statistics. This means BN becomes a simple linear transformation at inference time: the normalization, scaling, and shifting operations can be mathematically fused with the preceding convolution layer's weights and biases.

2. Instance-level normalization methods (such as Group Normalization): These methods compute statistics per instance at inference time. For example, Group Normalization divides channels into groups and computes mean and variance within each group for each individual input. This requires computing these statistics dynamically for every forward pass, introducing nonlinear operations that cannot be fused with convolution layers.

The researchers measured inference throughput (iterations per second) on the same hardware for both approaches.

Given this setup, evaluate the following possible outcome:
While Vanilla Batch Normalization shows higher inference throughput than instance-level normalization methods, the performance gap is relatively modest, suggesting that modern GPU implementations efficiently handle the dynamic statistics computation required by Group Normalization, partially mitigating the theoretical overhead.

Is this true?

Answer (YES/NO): NO